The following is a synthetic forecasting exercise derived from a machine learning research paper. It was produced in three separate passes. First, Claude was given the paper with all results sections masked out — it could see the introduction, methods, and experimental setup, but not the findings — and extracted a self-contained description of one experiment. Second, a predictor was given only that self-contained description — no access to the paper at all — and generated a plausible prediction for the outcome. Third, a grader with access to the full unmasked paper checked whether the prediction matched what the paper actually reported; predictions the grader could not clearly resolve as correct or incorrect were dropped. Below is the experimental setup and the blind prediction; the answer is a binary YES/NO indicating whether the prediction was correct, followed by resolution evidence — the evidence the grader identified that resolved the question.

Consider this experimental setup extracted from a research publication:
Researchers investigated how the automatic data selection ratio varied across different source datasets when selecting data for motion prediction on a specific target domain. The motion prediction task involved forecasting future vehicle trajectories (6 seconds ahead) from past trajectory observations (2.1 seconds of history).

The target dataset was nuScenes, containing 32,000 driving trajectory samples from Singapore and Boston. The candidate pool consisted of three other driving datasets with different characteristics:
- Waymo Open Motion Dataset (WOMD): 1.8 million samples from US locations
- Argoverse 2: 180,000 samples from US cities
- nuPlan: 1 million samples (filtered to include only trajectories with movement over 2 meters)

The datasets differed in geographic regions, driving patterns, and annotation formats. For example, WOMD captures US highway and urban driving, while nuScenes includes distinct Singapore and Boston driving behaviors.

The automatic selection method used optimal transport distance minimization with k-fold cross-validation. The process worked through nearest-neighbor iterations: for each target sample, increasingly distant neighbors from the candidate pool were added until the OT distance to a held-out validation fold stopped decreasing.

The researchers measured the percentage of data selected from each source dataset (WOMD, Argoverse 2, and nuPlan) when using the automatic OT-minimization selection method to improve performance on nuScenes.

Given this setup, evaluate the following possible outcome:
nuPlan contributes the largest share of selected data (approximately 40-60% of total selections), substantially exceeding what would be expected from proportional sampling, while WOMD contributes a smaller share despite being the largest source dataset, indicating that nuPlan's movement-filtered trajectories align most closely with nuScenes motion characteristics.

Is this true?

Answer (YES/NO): NO